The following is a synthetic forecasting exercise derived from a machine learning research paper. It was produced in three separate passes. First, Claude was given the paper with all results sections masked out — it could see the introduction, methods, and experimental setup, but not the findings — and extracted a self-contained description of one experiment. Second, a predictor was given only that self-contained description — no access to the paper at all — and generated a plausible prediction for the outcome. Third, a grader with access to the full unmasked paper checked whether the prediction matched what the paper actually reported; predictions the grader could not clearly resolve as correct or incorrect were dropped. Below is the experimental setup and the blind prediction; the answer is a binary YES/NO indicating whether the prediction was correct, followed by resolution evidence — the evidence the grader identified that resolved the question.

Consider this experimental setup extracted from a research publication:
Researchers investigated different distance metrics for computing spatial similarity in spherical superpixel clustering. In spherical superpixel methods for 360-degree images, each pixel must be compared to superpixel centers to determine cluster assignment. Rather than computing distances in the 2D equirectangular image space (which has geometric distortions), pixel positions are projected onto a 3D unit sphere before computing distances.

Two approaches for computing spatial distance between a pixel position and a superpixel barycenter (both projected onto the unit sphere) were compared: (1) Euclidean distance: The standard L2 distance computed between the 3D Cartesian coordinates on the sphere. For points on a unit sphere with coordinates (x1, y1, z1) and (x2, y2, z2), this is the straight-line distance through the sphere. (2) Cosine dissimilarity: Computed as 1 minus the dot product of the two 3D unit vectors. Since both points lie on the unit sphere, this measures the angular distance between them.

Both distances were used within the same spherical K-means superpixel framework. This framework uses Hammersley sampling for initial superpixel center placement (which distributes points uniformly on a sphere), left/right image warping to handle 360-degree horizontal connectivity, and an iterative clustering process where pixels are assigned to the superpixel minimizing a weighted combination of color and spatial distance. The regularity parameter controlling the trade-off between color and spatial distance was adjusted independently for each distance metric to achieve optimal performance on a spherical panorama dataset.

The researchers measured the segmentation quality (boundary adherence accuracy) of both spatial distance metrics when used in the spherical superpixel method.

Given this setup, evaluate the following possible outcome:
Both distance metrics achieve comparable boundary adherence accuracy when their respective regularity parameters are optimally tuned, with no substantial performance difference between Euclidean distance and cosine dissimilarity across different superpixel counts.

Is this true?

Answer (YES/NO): YES